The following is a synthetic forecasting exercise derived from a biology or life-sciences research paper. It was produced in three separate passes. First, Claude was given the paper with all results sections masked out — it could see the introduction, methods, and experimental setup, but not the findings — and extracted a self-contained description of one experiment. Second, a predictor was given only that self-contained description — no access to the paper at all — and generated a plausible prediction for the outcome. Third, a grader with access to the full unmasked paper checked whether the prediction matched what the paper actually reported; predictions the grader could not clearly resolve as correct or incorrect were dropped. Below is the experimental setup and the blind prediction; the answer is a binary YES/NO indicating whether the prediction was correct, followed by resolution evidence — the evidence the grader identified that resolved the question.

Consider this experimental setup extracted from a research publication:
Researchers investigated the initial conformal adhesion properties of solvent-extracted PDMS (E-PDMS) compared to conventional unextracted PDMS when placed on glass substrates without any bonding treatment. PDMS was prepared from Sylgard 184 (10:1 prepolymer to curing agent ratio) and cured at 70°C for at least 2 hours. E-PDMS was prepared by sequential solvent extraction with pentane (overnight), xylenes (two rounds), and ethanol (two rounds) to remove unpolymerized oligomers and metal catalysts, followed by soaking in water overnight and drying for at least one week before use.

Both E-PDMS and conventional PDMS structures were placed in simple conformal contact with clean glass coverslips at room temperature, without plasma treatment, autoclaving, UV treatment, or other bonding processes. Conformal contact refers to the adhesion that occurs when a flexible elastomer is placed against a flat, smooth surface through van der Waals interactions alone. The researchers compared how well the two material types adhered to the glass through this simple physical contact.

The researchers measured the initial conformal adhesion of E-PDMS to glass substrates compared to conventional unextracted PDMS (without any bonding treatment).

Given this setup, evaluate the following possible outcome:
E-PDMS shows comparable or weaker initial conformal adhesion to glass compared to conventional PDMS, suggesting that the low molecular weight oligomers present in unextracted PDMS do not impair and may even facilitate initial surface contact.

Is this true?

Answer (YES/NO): YES